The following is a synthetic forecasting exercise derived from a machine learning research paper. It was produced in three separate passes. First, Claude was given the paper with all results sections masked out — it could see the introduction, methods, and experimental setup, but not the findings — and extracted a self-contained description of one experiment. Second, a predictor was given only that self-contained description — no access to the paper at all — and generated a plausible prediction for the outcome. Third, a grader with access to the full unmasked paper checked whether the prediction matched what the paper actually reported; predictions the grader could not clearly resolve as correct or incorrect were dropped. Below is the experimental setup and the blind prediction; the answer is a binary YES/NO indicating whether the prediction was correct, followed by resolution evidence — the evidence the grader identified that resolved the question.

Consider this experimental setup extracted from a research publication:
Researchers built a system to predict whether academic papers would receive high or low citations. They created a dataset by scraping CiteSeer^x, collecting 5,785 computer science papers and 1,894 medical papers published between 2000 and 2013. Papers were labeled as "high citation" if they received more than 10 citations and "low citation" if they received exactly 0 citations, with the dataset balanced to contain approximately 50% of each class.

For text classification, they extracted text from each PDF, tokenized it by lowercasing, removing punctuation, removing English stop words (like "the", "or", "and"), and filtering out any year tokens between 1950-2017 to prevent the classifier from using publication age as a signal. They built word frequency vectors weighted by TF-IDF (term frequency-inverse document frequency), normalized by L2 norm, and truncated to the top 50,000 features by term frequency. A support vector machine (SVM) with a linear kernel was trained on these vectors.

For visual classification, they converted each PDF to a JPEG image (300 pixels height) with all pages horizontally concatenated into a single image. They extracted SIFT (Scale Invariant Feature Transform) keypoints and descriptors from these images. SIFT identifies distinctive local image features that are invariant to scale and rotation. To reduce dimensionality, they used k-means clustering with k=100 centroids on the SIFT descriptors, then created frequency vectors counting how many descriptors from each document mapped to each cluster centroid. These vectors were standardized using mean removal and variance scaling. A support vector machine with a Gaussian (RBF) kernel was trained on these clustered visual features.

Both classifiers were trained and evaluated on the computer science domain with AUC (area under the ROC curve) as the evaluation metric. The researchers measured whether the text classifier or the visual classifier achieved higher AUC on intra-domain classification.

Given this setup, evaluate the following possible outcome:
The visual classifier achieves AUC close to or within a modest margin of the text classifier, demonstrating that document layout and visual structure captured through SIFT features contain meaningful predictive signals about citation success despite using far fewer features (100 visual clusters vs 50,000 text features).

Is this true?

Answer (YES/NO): NO